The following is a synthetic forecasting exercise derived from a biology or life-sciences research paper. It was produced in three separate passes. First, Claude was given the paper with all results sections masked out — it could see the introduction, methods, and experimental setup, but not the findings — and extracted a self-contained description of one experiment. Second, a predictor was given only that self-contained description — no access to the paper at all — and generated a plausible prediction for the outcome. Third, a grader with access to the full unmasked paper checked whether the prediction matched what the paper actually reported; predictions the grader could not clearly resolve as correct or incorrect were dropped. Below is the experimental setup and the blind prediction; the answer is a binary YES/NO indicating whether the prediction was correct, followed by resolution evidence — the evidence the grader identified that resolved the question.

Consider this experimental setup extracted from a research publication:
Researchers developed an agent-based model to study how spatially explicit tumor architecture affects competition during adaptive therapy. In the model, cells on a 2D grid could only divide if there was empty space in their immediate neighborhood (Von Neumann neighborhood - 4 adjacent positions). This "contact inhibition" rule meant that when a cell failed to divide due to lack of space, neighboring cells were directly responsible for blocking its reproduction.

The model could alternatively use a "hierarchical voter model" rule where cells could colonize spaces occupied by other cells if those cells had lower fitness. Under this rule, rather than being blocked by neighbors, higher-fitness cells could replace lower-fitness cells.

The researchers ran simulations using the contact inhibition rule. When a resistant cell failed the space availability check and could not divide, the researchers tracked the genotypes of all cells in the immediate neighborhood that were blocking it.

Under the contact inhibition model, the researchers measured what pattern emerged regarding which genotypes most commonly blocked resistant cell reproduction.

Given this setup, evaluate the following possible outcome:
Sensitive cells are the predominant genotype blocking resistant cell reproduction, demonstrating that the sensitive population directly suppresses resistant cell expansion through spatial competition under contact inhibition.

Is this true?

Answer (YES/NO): NO